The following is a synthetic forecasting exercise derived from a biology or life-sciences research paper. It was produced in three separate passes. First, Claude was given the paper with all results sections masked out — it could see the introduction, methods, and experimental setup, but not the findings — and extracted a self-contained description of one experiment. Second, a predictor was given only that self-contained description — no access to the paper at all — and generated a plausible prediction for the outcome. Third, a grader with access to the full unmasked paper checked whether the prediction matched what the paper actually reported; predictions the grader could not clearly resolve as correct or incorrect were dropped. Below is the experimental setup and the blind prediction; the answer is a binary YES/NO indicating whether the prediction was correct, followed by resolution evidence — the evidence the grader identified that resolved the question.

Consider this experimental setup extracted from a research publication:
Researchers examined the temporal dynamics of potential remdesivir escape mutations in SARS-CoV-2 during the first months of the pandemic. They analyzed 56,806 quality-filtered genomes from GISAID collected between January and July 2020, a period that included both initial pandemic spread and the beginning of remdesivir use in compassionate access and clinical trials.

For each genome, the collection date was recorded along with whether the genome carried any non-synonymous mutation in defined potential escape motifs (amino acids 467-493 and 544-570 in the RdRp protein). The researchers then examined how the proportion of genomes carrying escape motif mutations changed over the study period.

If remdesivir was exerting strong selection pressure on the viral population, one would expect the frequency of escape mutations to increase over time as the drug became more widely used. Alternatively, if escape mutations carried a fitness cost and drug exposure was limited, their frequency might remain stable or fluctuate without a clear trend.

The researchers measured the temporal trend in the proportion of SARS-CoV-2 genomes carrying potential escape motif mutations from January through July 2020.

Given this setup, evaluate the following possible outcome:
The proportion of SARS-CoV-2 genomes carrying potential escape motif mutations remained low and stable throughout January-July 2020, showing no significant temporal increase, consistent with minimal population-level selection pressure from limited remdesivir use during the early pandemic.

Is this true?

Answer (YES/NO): YES